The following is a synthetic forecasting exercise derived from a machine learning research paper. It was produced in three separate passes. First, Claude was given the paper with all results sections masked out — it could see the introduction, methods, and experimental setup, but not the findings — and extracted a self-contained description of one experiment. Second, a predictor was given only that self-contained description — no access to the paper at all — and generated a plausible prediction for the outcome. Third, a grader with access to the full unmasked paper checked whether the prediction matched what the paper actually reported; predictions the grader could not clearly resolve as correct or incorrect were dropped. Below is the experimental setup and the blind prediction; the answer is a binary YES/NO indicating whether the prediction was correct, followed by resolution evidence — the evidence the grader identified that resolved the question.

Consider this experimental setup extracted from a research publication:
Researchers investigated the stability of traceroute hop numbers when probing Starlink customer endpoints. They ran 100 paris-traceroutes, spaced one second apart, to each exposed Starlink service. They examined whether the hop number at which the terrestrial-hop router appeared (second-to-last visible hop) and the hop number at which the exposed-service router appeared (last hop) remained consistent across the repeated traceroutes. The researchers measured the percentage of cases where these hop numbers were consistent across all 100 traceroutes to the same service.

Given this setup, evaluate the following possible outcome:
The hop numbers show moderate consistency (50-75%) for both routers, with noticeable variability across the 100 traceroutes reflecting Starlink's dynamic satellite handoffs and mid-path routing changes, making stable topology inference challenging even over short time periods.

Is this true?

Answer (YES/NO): NO